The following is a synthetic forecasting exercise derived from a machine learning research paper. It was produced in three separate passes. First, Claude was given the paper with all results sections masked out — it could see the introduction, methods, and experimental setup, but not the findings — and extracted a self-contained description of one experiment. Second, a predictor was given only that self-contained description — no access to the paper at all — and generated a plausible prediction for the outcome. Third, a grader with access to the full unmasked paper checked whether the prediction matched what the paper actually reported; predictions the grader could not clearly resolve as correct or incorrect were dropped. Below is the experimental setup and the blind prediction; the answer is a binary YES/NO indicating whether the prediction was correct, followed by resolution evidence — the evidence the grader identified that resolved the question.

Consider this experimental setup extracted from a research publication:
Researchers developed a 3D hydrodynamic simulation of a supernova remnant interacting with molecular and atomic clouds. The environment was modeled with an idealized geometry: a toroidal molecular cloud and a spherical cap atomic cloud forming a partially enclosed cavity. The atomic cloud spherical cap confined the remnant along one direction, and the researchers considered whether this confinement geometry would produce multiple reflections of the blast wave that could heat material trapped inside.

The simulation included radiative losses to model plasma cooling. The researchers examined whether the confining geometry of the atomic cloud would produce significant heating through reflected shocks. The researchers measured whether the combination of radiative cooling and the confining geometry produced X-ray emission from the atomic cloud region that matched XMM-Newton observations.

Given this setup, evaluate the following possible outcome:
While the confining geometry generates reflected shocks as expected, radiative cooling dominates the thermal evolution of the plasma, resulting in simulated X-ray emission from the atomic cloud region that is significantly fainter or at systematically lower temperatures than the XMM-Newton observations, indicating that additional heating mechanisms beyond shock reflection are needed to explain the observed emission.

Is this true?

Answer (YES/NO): NO